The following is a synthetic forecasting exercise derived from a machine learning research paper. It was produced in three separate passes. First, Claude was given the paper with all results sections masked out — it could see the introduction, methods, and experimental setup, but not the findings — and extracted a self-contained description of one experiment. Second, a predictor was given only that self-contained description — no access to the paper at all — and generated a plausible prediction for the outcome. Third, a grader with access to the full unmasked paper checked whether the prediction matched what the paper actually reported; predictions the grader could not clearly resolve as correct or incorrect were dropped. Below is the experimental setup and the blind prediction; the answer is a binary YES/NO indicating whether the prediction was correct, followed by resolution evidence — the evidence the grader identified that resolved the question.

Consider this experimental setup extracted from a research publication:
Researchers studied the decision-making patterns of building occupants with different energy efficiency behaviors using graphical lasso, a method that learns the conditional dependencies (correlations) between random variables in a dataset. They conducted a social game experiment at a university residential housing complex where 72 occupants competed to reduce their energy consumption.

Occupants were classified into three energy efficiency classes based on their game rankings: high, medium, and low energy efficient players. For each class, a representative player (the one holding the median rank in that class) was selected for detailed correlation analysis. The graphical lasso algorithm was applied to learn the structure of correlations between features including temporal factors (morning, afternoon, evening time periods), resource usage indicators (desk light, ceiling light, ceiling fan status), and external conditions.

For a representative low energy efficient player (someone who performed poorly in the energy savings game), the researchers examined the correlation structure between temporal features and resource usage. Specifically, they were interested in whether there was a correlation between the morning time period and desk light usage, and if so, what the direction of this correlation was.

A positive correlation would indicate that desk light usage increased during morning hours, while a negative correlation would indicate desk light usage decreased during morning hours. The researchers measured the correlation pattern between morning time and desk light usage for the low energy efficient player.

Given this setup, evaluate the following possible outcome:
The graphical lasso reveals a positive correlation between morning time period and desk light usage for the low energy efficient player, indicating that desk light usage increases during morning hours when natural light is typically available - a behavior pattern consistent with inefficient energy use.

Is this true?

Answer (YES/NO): YES